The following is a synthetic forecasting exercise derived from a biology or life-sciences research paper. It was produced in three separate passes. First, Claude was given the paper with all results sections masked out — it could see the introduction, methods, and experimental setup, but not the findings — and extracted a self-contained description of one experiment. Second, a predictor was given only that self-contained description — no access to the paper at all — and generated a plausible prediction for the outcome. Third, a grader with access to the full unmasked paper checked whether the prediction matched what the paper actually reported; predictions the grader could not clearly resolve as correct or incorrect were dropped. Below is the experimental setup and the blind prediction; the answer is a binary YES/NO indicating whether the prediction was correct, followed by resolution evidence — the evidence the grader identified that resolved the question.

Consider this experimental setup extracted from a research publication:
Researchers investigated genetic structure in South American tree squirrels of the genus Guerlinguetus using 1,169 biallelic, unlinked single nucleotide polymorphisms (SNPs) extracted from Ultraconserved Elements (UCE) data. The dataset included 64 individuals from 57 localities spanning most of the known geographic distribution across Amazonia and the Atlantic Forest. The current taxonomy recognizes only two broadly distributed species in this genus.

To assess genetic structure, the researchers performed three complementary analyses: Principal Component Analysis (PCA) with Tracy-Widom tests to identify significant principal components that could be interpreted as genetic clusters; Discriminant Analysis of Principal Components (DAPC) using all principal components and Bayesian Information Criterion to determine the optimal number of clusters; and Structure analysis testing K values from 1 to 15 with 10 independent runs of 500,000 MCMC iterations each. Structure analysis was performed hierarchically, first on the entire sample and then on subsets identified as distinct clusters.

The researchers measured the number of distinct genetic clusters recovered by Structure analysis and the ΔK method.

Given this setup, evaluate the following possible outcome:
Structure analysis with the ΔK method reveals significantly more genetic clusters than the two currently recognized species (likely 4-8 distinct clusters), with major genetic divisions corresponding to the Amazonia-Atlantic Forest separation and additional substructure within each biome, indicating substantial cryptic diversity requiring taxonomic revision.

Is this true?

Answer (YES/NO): NO